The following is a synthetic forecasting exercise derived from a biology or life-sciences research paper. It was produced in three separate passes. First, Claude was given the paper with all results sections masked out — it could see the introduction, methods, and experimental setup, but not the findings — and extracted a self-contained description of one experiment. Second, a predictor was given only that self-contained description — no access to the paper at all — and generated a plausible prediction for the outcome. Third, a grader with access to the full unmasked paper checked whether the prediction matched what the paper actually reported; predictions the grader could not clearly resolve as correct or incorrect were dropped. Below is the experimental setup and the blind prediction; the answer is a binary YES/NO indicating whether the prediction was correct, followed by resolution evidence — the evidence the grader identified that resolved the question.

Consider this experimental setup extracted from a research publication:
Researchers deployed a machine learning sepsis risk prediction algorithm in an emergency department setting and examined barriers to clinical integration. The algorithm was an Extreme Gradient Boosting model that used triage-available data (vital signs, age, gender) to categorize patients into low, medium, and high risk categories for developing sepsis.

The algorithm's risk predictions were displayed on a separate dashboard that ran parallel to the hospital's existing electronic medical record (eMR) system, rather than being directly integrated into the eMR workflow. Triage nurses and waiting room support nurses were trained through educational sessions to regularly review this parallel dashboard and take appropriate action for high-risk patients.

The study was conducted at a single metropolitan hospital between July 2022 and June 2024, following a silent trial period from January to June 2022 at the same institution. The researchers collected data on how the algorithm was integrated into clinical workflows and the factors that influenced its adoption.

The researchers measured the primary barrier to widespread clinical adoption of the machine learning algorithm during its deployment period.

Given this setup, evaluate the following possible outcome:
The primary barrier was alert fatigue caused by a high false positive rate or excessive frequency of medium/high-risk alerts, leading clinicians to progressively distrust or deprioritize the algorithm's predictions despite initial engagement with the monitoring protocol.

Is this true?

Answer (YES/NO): NO